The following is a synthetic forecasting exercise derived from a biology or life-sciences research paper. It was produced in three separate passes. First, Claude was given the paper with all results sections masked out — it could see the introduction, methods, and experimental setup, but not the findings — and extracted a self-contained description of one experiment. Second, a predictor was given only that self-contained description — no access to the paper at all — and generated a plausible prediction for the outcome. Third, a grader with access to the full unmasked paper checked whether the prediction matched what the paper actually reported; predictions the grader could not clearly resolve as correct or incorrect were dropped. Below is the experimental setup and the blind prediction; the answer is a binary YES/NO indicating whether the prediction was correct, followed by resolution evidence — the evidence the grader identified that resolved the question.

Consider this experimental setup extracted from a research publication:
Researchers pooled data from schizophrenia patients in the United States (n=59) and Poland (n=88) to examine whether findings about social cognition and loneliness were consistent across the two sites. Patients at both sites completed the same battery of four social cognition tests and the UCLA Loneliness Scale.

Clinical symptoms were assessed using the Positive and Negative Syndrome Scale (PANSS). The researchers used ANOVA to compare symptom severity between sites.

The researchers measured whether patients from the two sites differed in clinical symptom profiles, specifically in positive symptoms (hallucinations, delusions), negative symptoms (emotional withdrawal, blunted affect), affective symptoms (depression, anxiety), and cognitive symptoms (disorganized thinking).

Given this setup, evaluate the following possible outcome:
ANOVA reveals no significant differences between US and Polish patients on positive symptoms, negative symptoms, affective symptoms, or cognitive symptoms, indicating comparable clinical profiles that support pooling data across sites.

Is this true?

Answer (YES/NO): NO